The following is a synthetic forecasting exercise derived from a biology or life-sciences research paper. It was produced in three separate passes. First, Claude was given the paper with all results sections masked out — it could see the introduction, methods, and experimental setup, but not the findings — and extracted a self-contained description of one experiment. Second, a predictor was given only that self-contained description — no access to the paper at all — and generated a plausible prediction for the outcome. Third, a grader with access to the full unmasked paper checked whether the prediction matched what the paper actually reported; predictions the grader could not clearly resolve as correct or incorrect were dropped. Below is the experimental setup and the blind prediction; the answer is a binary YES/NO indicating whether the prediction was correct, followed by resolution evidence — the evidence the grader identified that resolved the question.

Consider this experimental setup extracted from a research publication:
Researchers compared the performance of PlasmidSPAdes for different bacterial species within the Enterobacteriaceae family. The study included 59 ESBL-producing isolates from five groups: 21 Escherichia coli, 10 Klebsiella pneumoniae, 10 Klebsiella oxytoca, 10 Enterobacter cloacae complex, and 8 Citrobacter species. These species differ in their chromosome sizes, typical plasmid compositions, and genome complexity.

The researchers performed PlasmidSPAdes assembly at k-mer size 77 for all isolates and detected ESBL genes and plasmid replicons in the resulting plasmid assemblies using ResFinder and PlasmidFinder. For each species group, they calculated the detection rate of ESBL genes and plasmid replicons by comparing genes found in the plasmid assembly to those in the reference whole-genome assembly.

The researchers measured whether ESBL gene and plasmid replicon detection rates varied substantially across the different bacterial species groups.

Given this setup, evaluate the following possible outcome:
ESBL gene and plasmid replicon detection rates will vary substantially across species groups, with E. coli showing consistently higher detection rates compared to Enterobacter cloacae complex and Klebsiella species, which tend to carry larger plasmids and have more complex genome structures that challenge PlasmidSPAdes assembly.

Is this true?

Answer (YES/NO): NO